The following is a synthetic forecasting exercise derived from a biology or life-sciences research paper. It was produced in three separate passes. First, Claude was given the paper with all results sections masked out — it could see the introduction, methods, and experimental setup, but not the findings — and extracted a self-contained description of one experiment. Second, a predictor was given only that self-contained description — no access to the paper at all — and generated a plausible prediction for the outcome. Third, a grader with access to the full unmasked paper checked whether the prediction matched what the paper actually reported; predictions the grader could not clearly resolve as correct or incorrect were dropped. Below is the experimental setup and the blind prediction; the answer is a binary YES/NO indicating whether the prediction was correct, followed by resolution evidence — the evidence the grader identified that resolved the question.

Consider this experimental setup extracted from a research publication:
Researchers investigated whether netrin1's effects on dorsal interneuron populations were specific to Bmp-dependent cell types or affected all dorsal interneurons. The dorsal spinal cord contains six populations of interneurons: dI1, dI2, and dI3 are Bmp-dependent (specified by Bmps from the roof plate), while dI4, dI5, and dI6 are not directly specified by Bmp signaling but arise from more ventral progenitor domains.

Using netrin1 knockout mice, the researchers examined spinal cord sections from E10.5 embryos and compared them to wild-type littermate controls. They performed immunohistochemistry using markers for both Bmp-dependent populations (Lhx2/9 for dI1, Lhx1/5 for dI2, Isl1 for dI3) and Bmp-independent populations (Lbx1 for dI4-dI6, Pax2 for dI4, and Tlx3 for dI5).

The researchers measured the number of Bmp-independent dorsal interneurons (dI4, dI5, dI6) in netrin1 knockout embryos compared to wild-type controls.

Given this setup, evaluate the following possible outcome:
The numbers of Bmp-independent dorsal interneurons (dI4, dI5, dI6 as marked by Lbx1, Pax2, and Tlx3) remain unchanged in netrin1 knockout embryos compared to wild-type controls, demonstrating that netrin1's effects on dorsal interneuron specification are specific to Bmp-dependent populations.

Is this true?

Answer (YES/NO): YES